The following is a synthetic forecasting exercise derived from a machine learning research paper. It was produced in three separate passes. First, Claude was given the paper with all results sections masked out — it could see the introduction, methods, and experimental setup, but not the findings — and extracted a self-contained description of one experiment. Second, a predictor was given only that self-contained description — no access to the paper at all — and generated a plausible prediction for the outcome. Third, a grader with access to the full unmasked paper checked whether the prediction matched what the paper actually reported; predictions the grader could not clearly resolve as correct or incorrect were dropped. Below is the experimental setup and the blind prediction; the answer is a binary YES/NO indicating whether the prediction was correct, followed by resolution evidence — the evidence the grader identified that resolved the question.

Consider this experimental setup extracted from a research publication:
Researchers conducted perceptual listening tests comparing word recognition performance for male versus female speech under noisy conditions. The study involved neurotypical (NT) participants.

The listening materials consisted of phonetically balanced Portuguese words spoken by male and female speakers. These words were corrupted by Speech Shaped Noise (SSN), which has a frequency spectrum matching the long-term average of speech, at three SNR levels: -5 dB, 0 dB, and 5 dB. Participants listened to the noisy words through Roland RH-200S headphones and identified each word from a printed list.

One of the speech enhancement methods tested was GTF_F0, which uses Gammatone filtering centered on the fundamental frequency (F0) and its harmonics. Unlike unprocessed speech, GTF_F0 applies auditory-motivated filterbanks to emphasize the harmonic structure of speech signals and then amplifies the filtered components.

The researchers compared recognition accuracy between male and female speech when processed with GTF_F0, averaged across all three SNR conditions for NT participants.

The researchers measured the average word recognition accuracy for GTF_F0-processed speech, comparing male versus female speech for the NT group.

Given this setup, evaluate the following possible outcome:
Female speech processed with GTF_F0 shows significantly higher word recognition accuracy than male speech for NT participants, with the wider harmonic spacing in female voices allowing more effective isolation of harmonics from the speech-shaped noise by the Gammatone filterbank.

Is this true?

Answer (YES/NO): YES